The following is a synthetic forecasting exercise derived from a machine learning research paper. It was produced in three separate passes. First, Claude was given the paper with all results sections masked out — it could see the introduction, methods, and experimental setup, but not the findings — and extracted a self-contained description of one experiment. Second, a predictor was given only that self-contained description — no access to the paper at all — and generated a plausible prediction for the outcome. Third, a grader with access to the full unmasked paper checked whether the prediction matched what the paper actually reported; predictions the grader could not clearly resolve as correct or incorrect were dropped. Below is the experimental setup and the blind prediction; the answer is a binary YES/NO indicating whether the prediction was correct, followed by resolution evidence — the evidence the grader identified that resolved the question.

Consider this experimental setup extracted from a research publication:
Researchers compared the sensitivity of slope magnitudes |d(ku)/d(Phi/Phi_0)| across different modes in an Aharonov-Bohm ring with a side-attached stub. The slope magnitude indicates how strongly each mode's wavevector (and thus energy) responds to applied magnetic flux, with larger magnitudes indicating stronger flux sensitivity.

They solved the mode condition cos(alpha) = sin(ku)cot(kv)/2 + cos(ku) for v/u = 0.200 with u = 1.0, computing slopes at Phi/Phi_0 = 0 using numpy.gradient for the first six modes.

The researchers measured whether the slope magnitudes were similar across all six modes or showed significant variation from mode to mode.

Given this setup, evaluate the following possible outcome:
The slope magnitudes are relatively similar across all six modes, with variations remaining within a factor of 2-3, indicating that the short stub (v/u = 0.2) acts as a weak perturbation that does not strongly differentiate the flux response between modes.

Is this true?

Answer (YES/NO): NO